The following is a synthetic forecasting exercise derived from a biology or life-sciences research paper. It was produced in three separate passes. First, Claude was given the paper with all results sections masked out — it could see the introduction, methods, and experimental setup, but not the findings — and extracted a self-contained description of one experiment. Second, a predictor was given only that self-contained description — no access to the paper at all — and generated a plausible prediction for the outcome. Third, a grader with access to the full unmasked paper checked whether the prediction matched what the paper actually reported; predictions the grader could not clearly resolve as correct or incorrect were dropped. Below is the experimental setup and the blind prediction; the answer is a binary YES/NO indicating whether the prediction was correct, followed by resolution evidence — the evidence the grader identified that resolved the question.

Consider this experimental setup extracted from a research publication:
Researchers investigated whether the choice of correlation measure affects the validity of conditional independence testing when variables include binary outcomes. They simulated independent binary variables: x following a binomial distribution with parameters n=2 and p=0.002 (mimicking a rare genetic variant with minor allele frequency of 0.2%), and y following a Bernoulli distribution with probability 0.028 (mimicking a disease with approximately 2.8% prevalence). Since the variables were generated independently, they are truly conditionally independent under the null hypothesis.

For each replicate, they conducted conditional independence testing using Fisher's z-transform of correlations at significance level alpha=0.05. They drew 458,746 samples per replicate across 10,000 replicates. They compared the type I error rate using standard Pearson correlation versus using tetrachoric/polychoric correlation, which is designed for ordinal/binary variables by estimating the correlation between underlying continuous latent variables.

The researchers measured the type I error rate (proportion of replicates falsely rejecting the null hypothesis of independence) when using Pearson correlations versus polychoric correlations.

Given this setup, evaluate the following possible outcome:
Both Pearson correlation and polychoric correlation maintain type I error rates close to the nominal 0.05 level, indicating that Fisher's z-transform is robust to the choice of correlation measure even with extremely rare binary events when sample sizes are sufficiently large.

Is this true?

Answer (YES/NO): NO